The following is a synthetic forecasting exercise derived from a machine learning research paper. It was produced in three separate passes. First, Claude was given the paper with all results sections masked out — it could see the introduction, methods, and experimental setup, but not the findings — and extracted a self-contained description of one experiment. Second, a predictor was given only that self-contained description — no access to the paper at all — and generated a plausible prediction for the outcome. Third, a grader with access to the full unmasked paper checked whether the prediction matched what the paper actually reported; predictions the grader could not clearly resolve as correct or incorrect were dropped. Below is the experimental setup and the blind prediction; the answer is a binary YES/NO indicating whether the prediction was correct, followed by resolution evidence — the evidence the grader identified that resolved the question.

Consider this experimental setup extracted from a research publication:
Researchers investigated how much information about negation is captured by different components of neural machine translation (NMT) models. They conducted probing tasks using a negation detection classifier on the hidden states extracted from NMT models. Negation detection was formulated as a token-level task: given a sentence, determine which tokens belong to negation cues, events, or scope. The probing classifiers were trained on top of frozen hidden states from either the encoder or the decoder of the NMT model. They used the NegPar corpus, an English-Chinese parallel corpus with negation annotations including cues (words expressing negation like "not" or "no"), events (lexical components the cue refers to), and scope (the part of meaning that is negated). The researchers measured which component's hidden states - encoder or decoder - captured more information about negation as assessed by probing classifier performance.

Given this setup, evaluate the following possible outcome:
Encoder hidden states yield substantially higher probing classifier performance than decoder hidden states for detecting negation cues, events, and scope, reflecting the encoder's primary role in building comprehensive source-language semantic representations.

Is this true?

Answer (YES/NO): YES